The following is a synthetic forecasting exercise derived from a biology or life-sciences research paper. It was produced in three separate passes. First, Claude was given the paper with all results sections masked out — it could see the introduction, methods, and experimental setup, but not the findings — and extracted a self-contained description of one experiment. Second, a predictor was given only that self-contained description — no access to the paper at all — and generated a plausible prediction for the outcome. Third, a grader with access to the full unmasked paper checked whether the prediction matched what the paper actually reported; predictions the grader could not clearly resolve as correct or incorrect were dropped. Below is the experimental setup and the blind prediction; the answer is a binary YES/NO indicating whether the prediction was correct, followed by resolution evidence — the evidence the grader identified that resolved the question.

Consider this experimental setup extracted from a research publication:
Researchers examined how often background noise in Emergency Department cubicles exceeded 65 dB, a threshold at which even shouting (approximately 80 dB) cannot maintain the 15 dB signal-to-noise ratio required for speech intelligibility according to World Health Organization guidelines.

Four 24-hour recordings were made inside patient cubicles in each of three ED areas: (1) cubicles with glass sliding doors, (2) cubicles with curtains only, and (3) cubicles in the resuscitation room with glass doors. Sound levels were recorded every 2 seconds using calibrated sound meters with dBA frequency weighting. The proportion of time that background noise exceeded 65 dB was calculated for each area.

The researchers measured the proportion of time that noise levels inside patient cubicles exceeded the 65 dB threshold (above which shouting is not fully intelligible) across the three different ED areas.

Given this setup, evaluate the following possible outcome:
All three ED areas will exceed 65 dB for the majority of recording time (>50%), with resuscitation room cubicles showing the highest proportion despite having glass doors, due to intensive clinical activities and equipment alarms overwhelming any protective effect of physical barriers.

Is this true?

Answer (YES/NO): NO